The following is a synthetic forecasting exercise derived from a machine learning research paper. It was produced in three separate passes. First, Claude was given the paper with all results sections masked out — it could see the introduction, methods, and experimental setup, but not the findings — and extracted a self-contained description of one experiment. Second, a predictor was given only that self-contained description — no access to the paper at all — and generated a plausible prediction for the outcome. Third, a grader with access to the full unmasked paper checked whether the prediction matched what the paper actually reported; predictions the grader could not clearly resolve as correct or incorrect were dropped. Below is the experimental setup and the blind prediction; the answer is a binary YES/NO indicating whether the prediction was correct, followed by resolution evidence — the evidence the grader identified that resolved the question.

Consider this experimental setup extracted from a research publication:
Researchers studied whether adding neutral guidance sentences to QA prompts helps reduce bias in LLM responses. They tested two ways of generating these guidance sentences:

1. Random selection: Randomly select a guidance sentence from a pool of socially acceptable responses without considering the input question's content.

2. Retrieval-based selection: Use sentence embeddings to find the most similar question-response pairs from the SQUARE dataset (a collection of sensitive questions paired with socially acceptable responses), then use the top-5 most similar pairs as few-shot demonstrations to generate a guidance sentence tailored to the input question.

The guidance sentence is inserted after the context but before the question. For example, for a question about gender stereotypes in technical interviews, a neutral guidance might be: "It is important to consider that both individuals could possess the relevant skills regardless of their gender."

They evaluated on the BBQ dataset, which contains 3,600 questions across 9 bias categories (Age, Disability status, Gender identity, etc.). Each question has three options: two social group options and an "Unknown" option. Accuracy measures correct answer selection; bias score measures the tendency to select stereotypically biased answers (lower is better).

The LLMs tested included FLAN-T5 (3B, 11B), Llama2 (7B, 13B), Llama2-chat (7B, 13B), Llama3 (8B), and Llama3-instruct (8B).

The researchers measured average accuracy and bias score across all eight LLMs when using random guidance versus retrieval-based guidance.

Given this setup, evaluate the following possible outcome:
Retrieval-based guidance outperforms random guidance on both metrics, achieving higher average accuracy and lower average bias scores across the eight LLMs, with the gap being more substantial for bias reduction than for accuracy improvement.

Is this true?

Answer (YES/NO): NO